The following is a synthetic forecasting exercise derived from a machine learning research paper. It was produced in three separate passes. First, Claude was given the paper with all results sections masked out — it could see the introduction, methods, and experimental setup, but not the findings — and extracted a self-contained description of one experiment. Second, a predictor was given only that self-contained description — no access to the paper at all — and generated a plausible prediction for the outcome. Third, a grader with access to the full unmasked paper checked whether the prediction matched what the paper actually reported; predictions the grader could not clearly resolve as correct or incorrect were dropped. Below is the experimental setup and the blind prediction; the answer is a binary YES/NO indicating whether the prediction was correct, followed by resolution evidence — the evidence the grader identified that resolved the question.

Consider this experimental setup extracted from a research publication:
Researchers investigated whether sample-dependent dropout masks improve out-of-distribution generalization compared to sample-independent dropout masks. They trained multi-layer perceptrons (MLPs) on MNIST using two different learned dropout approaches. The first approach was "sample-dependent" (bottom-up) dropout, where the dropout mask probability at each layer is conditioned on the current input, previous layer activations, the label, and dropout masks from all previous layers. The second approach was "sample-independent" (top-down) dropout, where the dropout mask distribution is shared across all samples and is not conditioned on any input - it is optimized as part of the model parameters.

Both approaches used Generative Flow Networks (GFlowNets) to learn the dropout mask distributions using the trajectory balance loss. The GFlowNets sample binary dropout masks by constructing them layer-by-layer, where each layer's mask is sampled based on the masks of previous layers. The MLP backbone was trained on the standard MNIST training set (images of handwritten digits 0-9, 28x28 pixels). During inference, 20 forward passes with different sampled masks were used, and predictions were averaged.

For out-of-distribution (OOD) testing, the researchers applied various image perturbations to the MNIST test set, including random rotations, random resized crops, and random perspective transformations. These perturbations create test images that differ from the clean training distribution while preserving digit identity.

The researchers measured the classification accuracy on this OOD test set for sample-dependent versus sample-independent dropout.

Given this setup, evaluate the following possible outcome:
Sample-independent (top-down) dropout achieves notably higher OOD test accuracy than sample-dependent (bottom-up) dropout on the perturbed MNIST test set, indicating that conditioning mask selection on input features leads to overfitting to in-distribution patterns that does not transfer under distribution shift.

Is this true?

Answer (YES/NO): YES